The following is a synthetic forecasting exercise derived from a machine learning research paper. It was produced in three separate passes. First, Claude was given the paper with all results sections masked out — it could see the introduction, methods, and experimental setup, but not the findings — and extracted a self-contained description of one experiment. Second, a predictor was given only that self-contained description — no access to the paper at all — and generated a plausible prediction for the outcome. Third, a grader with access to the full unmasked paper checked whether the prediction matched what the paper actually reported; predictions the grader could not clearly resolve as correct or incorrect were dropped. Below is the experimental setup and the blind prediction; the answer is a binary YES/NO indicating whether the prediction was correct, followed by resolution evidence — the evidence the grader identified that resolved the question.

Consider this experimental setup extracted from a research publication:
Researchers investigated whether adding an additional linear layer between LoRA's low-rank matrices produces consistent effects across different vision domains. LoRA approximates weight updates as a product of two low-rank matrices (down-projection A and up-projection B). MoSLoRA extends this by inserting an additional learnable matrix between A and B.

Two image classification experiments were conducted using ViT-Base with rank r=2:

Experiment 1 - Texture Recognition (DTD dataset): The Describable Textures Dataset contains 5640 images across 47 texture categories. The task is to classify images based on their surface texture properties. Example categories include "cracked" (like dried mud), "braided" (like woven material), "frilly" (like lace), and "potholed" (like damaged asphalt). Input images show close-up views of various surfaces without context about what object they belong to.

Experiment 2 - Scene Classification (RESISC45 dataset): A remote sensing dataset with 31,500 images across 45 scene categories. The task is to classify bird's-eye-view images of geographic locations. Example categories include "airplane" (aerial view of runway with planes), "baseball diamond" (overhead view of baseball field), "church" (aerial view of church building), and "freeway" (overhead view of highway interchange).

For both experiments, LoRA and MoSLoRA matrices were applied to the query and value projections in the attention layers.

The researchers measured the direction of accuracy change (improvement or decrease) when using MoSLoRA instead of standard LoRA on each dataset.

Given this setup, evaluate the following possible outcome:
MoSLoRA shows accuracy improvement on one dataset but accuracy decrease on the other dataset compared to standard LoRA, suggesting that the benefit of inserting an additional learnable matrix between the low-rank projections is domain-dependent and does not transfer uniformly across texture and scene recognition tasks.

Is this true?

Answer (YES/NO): YES